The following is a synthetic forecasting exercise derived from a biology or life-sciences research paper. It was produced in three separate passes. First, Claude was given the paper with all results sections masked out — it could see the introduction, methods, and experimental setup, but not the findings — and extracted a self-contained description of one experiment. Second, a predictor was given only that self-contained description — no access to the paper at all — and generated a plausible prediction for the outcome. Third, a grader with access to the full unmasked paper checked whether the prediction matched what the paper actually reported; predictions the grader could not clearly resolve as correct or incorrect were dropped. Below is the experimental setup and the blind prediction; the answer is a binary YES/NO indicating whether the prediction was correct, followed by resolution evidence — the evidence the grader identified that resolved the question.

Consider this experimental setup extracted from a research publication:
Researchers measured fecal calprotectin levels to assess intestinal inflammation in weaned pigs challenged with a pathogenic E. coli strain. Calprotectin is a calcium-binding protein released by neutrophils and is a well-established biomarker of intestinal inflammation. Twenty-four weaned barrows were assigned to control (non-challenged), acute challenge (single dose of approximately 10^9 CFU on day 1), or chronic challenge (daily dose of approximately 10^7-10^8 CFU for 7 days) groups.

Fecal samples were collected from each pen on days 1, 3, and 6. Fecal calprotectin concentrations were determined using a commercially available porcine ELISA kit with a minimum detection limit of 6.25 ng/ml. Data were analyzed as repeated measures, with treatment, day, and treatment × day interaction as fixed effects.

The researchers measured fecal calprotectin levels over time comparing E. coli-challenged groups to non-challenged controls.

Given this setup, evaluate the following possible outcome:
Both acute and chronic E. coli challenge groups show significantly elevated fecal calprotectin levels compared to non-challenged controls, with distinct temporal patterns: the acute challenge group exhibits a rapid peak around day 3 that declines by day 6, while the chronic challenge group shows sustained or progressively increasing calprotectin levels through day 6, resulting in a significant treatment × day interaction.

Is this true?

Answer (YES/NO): NO